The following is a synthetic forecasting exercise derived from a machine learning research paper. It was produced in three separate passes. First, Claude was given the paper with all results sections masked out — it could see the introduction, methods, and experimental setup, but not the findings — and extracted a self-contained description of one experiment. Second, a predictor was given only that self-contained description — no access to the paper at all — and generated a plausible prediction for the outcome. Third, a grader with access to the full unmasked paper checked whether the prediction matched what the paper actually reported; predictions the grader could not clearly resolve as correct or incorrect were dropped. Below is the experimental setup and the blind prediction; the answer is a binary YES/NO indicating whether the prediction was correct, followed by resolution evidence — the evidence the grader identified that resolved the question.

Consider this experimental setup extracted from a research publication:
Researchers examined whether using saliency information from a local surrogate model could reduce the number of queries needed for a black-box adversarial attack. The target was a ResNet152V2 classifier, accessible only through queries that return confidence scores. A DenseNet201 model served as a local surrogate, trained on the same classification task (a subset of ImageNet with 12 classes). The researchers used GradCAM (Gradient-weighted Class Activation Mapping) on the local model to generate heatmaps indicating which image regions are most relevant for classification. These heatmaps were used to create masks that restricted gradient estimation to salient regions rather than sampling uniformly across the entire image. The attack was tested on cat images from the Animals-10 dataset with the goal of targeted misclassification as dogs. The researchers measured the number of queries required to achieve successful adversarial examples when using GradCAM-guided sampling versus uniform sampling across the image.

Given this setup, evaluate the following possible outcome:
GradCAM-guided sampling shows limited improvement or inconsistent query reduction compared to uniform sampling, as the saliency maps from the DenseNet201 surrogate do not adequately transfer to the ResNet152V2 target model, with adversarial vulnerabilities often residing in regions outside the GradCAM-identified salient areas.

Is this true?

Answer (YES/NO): NO